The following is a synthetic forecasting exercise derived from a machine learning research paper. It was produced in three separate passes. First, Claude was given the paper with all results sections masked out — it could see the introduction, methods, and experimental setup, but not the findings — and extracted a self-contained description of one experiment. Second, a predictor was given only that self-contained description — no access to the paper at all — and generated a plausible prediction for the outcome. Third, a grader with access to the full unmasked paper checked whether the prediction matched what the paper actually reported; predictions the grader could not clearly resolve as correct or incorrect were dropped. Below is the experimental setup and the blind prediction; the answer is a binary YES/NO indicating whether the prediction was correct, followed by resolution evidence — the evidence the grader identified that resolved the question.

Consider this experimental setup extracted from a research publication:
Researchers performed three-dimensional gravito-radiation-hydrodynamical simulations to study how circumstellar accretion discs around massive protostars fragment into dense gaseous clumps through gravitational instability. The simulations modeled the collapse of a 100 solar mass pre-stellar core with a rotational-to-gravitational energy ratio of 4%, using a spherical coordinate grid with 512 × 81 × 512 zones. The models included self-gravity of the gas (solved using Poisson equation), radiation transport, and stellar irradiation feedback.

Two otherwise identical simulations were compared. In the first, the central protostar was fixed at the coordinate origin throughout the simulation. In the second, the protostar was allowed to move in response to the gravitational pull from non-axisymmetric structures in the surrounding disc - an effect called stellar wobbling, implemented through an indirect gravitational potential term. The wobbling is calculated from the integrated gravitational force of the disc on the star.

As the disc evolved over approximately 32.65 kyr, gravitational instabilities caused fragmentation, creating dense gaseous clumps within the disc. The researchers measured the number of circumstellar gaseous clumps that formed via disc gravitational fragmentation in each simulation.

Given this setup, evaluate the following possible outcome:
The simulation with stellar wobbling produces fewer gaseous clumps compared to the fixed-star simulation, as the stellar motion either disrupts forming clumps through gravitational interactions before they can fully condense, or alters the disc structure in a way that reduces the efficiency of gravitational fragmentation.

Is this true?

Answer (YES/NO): YES